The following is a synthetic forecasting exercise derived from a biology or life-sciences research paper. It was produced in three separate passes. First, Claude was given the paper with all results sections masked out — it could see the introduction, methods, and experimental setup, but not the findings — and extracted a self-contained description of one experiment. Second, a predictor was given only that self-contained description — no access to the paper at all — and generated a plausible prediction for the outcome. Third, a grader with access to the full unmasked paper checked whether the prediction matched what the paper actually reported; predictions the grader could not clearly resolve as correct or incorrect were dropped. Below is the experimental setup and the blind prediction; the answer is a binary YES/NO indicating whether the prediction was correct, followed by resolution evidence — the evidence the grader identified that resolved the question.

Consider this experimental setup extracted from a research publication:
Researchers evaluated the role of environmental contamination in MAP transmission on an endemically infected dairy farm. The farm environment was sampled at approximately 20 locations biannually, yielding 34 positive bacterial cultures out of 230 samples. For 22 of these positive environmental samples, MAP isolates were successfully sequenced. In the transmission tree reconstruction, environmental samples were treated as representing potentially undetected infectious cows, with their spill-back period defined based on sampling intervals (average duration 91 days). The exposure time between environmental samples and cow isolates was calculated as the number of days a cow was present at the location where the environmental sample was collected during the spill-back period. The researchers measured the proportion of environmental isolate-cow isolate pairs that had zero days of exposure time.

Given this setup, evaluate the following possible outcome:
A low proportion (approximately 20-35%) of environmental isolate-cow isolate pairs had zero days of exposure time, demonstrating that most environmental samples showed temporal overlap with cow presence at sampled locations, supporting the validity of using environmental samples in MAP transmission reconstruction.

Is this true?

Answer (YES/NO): NO